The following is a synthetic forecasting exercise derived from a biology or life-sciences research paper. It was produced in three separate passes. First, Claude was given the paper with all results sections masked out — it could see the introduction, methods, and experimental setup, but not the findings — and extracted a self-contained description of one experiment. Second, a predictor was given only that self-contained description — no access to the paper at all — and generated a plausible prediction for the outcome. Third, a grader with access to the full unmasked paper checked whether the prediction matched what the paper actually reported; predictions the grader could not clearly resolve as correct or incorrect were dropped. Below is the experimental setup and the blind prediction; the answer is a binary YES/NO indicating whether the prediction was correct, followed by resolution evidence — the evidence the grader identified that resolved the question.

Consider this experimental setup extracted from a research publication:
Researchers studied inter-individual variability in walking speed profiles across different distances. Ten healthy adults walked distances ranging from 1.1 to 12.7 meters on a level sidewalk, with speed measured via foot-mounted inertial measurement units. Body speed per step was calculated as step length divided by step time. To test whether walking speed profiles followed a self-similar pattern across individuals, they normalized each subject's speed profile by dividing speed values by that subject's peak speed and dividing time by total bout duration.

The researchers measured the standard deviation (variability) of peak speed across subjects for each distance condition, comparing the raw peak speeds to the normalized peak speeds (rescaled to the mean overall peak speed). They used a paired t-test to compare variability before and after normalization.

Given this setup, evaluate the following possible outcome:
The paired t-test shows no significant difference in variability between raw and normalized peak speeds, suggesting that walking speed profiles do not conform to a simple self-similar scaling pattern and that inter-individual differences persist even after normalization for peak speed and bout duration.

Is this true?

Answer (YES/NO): NO